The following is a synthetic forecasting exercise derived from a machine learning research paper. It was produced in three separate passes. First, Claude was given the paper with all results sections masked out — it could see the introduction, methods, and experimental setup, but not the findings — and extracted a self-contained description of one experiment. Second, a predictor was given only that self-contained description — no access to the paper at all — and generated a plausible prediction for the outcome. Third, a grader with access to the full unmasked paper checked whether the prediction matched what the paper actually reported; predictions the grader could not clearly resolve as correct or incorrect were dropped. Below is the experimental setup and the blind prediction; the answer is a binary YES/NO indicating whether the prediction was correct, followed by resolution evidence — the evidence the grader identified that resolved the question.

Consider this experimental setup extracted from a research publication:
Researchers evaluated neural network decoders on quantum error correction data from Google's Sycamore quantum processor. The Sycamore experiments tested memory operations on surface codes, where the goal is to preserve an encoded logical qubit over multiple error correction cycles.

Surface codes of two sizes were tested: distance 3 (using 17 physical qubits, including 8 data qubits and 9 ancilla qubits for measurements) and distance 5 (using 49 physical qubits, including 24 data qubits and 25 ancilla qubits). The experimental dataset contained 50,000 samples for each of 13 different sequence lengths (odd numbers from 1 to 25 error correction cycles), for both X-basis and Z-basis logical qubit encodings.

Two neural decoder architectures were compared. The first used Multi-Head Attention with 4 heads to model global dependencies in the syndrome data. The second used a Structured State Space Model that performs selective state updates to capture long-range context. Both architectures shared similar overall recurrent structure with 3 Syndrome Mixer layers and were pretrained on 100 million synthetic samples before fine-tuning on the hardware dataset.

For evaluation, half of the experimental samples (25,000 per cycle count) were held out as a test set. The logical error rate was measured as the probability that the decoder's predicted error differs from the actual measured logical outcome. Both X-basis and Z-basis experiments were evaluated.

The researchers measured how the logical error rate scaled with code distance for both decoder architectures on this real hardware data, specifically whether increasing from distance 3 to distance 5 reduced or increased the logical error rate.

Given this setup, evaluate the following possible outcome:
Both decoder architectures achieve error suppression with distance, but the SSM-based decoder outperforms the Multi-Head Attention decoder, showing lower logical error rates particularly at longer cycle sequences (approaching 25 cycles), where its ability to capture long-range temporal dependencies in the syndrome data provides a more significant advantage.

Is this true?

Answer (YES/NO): NO